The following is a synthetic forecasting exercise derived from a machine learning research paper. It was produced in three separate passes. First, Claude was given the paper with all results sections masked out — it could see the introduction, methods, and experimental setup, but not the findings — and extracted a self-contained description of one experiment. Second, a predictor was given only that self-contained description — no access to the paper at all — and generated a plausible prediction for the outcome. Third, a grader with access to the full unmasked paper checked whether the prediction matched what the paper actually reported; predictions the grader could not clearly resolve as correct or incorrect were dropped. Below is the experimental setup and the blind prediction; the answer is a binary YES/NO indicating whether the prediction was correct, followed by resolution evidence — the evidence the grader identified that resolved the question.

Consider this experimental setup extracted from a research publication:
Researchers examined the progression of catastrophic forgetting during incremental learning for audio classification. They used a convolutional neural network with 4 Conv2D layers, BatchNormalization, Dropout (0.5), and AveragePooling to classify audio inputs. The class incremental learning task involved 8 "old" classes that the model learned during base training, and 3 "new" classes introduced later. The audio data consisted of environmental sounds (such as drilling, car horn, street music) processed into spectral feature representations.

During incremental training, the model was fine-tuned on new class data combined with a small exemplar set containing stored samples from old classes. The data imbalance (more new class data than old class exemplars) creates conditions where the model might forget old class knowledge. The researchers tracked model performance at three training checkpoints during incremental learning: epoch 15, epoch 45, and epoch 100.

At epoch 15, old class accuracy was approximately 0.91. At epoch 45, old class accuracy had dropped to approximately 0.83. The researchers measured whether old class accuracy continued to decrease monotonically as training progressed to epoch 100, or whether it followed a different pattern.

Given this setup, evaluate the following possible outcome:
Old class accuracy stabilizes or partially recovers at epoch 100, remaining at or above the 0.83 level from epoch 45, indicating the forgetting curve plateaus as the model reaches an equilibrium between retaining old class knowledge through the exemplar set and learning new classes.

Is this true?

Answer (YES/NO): YES